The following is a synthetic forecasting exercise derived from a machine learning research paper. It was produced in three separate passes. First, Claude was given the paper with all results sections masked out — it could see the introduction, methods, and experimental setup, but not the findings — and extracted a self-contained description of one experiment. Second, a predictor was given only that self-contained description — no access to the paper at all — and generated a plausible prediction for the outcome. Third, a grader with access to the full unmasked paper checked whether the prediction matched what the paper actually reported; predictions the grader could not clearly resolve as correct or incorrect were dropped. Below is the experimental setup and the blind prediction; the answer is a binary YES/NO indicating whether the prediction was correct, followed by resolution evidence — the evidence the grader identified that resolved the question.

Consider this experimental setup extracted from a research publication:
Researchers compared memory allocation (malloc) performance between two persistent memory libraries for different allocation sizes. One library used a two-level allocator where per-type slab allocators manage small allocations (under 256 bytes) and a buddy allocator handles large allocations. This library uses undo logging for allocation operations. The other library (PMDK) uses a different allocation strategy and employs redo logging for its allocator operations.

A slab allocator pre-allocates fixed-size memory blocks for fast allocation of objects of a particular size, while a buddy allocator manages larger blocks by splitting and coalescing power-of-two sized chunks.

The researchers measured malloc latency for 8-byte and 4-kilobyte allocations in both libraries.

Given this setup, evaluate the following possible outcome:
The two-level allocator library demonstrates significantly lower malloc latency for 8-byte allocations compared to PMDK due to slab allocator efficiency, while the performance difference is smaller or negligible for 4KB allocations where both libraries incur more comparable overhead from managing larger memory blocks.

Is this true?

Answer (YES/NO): NO